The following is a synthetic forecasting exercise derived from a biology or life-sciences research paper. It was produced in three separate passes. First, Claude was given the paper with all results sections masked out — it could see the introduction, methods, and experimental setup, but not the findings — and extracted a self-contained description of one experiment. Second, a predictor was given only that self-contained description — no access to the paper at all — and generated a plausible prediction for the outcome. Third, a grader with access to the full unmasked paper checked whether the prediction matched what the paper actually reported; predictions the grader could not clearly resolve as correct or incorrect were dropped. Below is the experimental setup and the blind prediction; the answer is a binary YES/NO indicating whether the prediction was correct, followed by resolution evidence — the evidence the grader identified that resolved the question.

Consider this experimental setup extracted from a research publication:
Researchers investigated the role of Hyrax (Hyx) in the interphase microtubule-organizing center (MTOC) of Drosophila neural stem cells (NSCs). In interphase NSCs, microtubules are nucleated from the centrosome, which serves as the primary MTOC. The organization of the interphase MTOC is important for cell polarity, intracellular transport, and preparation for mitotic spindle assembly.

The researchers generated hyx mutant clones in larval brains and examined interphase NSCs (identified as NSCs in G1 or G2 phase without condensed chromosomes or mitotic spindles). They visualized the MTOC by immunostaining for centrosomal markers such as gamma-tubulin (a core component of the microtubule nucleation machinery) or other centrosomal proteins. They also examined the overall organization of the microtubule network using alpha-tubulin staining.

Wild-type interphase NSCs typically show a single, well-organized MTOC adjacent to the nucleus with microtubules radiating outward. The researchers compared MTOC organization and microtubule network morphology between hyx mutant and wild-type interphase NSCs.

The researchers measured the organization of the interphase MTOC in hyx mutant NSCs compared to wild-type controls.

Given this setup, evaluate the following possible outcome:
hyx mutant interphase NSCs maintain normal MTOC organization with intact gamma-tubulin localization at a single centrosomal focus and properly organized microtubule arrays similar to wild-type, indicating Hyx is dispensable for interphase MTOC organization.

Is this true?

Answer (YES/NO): NO